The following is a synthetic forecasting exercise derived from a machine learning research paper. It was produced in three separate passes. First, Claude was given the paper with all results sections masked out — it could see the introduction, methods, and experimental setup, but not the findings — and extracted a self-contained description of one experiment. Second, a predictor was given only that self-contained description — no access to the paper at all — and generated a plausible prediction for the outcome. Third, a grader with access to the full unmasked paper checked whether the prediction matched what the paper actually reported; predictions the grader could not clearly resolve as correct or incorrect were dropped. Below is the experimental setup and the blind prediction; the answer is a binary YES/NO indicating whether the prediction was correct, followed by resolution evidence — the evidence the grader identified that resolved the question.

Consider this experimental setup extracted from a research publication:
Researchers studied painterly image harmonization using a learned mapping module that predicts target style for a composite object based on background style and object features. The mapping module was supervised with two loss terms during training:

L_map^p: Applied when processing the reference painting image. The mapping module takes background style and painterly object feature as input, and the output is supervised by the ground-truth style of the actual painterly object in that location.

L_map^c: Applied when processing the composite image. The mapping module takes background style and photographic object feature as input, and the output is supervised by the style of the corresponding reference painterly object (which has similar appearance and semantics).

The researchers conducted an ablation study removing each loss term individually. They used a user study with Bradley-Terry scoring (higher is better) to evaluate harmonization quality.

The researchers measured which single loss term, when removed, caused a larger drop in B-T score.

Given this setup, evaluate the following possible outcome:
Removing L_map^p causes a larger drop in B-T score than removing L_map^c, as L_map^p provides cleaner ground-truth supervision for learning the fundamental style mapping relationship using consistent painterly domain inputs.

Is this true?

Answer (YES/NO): YES